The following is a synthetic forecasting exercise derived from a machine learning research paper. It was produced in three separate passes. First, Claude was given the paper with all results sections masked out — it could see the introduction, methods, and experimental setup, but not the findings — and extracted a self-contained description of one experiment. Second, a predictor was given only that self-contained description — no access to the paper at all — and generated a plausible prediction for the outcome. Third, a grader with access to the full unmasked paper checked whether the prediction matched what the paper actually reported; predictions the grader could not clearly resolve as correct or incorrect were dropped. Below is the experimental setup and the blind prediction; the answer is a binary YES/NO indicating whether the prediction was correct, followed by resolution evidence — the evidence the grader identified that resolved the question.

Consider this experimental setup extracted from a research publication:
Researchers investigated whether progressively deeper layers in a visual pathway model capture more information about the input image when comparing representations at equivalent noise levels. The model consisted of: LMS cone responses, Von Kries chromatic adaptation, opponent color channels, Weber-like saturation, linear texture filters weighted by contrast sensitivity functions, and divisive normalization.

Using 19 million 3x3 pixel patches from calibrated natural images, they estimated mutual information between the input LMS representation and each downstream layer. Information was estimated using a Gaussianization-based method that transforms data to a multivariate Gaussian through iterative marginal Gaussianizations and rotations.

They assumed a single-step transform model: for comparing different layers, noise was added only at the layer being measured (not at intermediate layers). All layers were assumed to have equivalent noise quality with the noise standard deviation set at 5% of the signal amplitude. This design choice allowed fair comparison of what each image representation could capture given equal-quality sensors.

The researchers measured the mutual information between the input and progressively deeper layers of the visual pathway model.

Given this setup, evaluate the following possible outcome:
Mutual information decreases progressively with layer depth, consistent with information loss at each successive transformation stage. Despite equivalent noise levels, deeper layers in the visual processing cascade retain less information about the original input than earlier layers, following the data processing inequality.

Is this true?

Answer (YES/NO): NO